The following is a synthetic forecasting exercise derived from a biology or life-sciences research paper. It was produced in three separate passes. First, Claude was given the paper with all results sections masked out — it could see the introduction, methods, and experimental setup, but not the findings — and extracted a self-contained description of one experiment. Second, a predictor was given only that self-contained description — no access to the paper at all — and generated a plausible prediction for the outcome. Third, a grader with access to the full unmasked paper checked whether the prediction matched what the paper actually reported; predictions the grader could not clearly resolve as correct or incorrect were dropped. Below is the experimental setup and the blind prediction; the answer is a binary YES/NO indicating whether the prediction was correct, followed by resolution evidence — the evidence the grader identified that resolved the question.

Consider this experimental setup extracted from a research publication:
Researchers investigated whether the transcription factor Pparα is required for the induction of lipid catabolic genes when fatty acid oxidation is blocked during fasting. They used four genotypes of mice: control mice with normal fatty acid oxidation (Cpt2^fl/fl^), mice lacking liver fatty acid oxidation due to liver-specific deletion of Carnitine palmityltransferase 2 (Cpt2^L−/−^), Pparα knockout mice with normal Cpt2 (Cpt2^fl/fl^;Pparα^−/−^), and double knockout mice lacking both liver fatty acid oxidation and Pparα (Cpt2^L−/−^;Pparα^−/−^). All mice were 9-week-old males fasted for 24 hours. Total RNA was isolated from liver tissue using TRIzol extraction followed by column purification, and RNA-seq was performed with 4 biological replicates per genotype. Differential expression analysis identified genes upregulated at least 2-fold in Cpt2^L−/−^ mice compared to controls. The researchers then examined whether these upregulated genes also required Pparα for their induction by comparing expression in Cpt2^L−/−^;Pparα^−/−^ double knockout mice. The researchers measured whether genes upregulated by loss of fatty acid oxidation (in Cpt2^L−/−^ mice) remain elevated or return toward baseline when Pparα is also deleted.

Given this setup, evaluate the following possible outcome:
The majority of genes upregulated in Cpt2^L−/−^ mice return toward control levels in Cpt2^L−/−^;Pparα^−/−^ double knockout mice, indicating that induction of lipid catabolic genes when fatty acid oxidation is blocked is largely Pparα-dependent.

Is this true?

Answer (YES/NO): YES